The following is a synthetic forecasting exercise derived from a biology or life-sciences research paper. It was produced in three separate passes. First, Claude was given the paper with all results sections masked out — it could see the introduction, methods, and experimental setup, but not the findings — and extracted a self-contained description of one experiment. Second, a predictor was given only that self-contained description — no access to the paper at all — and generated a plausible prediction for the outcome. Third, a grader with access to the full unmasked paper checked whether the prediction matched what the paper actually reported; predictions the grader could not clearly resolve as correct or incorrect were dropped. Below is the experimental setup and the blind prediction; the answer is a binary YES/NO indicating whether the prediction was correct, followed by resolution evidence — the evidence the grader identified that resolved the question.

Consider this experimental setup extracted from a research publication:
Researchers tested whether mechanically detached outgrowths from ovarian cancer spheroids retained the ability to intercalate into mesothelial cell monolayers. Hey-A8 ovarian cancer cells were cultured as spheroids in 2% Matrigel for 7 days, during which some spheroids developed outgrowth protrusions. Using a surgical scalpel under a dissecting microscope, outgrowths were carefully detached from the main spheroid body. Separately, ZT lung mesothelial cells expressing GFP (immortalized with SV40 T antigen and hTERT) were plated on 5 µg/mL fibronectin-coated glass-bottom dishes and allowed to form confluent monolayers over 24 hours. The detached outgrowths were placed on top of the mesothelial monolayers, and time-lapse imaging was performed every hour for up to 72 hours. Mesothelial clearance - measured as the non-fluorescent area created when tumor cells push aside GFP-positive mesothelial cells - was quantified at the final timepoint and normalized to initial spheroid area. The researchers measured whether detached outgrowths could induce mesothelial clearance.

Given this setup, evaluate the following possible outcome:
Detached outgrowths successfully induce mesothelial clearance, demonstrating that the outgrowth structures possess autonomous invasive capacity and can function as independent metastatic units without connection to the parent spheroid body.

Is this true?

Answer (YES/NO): YES